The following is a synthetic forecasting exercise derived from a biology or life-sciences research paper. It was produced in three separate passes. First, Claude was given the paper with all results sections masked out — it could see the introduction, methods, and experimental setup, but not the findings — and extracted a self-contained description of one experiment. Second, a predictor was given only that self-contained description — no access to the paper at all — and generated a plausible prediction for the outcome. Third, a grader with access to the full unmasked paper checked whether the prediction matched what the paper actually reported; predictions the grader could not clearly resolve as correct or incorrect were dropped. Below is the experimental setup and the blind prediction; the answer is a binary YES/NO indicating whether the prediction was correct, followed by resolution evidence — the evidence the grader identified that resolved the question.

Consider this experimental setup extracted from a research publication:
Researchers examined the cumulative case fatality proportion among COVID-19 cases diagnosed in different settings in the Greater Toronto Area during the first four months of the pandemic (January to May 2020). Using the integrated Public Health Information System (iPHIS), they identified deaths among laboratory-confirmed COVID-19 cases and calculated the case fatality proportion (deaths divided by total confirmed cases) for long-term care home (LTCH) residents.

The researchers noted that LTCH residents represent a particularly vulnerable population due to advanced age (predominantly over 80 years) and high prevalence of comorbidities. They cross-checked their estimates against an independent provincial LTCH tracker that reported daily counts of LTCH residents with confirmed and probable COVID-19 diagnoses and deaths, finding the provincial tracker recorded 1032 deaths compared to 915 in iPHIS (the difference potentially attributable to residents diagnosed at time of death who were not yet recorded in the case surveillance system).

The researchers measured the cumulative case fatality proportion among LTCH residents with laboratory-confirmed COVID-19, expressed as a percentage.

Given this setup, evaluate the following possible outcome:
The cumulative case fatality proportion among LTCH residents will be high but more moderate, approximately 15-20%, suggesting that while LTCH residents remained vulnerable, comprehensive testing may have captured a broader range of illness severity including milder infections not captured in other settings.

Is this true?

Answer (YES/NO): NO